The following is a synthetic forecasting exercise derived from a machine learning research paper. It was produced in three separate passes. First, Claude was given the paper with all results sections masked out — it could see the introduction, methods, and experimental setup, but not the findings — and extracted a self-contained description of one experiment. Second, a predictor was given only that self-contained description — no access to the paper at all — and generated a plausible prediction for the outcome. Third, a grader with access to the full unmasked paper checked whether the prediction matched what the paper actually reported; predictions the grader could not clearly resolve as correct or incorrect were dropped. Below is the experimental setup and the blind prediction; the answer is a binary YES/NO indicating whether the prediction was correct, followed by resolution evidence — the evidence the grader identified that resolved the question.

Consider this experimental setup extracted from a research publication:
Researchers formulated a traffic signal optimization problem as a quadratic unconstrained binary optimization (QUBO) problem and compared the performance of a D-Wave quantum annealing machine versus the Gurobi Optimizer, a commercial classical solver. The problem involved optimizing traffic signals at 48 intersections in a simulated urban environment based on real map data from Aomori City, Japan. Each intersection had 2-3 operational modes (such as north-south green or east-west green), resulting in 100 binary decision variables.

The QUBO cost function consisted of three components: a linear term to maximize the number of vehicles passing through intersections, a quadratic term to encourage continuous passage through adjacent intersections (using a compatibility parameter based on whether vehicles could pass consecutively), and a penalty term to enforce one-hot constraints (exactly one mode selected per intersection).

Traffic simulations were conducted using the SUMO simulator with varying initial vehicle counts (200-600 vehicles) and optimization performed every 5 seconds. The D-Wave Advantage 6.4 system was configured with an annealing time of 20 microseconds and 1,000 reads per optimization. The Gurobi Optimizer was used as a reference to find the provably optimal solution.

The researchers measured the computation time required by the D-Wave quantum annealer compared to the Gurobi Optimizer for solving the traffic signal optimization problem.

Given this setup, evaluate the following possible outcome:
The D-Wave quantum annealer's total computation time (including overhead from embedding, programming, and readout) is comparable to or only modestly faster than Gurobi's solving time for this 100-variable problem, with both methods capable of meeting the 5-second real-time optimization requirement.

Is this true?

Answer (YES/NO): NO